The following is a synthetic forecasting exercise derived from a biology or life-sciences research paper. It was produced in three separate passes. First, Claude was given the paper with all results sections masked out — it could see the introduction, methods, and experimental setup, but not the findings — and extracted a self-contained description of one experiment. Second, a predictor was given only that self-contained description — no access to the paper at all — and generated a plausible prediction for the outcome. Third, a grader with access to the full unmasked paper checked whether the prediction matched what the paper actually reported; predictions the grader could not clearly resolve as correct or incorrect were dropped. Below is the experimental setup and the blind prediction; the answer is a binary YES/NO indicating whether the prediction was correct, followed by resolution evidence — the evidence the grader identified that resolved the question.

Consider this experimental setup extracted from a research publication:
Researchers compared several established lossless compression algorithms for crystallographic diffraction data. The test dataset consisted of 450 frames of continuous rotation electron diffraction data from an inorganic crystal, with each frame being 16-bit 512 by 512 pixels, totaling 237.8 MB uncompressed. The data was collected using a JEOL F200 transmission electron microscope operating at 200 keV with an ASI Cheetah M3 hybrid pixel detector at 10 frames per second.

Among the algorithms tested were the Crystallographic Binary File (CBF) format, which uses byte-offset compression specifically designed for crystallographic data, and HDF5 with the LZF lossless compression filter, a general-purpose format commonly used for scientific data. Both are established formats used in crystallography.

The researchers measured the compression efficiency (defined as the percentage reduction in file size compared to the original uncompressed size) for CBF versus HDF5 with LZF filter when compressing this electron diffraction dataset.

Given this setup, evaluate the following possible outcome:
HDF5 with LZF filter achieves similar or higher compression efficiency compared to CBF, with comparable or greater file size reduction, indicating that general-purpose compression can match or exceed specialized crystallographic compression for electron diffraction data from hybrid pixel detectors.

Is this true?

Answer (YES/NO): YES